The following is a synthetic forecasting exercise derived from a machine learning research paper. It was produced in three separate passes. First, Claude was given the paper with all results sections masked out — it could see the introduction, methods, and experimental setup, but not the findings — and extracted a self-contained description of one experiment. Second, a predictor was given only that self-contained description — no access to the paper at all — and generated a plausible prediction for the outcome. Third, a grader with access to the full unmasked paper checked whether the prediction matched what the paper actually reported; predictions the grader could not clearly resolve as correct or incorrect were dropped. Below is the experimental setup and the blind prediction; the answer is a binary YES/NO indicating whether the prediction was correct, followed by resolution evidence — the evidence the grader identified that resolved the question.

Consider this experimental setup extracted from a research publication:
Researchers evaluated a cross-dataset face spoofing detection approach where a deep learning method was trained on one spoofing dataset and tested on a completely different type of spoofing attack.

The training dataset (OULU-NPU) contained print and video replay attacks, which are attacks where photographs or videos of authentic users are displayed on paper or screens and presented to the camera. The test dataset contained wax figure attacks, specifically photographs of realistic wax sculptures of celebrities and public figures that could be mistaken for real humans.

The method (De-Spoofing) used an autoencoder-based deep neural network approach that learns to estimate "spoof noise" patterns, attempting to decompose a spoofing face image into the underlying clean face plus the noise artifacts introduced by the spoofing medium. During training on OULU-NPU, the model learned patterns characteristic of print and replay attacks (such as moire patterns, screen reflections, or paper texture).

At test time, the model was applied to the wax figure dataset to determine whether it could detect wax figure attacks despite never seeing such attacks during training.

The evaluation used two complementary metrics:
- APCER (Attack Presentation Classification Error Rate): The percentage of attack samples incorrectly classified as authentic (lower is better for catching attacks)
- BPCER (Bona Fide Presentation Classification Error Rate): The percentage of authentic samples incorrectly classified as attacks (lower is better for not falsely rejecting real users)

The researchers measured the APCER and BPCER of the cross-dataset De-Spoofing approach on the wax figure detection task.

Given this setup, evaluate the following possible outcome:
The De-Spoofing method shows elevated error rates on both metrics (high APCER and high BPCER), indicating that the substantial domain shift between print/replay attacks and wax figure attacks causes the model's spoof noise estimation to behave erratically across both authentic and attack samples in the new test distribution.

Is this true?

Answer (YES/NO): NO